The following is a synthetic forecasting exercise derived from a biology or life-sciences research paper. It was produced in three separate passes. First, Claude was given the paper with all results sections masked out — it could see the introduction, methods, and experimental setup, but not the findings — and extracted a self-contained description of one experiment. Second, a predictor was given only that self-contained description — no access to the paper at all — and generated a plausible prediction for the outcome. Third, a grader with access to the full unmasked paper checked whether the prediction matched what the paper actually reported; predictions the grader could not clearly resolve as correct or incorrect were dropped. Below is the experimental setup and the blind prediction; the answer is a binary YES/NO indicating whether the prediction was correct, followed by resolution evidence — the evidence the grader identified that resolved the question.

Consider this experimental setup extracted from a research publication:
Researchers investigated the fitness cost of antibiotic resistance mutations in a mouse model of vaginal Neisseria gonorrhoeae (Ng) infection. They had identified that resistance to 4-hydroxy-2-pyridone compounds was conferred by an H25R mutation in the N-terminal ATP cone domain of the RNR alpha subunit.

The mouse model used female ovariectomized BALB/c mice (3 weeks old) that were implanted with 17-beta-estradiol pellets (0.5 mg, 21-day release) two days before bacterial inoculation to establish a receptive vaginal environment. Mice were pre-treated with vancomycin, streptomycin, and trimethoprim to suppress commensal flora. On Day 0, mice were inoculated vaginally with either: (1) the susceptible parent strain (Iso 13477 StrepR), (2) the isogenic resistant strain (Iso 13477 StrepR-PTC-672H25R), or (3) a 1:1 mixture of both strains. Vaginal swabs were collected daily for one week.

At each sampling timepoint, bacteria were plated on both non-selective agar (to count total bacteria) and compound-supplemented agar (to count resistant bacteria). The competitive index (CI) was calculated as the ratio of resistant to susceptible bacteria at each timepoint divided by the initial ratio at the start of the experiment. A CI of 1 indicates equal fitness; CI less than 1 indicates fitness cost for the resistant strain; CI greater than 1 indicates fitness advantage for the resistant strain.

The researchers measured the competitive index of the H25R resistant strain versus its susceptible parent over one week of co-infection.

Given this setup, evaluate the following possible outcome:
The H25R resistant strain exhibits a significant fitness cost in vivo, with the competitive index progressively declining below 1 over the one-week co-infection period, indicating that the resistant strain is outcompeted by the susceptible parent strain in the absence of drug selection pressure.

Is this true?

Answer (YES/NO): YES